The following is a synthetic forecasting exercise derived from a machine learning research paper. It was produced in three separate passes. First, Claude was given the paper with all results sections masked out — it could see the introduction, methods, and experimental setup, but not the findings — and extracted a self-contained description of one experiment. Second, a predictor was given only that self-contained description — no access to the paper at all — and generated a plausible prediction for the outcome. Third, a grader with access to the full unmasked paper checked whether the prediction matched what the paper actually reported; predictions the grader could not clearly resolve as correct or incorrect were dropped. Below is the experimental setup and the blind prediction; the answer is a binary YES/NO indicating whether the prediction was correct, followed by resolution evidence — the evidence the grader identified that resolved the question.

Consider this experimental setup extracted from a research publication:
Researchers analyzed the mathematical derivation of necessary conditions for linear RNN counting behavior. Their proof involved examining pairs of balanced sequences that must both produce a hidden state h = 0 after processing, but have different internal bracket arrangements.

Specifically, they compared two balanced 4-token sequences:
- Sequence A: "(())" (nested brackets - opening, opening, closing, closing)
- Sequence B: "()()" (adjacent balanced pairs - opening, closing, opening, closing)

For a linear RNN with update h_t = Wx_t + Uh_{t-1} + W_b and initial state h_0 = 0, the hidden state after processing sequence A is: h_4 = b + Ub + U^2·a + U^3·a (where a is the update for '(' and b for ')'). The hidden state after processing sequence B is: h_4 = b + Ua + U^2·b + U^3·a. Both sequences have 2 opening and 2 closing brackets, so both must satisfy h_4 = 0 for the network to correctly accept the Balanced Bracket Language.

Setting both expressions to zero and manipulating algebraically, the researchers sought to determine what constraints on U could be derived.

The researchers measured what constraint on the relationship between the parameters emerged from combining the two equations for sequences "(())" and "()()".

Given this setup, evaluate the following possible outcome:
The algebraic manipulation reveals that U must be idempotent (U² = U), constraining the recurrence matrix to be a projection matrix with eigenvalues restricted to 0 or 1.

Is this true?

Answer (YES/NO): NO